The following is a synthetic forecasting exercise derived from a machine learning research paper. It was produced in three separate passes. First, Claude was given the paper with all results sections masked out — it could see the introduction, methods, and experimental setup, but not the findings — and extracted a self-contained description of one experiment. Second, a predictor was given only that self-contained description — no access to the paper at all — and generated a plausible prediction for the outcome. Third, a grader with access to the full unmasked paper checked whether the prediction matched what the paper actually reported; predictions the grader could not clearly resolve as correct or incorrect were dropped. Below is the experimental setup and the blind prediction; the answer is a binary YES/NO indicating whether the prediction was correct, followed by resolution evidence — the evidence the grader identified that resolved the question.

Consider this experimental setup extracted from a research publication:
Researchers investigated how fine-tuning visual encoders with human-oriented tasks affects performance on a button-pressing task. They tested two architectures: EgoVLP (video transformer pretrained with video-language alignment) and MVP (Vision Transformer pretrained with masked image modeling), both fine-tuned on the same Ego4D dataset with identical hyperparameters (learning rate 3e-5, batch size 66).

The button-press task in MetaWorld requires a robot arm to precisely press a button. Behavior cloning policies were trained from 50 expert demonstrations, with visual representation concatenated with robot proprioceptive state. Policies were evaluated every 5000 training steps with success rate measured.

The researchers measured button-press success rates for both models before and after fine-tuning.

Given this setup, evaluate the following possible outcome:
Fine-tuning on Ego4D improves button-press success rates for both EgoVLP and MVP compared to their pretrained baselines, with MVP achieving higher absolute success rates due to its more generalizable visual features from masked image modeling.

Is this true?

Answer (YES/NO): NO